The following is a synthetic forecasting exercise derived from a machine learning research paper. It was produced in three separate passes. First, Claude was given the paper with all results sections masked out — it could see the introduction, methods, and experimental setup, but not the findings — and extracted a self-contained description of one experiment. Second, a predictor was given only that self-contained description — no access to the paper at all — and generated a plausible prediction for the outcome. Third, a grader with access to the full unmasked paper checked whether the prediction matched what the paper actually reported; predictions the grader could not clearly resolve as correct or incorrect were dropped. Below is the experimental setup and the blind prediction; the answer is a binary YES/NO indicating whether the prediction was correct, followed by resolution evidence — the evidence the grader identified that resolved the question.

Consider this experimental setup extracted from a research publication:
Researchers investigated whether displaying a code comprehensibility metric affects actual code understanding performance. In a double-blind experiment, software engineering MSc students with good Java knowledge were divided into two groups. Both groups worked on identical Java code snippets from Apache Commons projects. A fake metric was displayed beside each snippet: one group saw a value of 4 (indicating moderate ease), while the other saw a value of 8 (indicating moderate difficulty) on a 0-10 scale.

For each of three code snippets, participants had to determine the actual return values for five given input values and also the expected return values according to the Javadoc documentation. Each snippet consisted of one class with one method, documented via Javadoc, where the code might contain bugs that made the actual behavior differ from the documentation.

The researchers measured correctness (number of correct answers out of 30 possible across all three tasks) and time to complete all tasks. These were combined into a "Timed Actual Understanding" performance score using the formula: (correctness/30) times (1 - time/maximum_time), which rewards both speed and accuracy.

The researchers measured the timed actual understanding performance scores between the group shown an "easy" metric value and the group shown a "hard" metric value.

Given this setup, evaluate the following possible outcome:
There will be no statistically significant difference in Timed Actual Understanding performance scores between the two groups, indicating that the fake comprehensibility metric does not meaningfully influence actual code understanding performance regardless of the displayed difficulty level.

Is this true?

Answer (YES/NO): YES